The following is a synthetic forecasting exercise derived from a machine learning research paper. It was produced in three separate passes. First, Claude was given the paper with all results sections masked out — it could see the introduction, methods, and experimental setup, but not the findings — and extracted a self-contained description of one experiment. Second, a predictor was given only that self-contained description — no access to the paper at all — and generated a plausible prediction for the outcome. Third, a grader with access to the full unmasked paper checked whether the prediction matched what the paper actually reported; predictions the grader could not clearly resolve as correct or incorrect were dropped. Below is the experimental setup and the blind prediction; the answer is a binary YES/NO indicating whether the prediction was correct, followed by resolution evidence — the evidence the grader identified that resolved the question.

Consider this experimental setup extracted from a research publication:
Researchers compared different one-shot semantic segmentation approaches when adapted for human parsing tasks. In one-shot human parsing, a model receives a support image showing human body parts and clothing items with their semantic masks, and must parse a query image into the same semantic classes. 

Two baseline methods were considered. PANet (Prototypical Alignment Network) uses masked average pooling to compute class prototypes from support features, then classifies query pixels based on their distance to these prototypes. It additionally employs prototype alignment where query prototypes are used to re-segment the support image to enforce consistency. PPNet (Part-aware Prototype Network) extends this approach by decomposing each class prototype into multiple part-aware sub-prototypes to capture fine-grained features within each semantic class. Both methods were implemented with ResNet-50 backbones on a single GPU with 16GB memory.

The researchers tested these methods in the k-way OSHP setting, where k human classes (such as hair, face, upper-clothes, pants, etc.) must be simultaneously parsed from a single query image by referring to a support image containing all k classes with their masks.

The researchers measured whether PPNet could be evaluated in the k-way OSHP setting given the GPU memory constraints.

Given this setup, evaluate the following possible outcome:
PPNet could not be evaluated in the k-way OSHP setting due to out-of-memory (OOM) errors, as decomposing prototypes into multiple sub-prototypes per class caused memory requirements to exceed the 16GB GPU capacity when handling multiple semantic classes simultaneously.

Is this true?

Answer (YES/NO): NO